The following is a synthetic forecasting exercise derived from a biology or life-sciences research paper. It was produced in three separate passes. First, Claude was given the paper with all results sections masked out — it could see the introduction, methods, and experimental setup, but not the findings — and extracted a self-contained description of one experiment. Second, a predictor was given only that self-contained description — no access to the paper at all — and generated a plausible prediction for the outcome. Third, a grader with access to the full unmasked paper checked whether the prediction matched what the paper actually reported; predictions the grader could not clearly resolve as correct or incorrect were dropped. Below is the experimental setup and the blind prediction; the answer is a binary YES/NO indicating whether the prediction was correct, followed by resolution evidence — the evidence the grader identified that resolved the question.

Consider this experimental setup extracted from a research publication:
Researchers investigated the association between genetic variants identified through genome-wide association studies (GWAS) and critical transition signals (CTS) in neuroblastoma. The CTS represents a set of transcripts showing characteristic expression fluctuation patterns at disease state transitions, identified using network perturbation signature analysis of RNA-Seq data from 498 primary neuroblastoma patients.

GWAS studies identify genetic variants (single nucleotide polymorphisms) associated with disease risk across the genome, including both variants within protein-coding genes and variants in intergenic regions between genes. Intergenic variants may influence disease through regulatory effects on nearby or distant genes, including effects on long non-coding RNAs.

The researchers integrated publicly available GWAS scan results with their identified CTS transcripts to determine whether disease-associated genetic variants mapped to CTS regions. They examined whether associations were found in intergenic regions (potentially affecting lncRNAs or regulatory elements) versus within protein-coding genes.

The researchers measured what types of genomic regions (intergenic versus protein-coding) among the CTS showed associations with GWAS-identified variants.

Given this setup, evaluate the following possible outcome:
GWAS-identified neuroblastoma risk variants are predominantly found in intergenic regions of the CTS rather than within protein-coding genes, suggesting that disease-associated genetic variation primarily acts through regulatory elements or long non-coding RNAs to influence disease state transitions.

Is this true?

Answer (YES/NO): NO